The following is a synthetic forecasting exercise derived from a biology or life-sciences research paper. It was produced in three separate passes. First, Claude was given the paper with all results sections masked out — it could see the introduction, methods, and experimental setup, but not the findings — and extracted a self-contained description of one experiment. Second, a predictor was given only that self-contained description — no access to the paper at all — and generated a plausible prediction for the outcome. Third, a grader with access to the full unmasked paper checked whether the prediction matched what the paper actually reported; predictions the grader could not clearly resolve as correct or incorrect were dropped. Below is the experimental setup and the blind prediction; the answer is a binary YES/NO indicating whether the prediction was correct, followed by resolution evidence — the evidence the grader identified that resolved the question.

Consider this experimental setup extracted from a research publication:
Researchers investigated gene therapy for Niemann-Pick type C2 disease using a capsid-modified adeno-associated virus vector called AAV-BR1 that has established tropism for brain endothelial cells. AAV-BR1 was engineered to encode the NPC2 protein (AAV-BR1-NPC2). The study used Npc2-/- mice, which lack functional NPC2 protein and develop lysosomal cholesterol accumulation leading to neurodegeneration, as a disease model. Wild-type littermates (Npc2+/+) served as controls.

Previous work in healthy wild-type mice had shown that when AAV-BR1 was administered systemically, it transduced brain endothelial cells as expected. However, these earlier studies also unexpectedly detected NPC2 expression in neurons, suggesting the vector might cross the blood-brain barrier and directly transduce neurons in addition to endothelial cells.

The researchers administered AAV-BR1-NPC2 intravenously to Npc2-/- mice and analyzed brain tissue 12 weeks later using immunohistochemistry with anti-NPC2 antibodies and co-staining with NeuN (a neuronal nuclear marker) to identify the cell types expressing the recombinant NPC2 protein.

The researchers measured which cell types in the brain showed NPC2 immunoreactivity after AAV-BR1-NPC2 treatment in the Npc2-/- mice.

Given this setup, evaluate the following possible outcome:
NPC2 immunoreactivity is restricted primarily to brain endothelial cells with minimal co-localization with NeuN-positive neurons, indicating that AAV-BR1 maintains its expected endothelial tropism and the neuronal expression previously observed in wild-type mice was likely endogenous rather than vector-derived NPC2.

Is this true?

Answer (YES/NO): NO